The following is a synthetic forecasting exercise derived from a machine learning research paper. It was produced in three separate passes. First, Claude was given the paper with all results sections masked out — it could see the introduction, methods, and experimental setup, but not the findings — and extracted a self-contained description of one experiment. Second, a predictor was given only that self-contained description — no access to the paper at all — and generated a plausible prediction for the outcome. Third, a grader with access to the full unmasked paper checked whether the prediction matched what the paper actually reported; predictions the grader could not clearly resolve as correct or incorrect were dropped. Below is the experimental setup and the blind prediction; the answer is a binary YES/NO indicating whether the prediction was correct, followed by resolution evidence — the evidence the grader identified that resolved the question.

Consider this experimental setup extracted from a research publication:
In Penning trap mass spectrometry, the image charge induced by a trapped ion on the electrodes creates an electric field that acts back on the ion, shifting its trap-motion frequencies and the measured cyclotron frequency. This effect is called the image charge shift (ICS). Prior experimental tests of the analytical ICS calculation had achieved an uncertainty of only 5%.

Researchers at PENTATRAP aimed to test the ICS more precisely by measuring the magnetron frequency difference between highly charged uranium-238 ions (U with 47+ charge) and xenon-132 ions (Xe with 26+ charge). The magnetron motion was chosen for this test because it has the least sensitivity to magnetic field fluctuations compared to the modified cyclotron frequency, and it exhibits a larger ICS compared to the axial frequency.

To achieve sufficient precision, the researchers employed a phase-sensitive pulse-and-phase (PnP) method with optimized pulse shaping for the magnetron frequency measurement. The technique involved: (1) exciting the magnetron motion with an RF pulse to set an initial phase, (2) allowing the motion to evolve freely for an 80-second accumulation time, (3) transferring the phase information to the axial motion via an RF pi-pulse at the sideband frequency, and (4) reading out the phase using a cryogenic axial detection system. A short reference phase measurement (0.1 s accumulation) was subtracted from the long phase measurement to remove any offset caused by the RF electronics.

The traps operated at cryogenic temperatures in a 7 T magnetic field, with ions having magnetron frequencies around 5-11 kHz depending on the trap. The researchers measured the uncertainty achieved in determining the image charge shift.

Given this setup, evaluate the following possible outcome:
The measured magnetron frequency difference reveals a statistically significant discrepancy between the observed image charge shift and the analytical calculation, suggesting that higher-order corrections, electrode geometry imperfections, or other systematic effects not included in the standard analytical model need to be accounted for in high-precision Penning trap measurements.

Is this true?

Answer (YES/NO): NO